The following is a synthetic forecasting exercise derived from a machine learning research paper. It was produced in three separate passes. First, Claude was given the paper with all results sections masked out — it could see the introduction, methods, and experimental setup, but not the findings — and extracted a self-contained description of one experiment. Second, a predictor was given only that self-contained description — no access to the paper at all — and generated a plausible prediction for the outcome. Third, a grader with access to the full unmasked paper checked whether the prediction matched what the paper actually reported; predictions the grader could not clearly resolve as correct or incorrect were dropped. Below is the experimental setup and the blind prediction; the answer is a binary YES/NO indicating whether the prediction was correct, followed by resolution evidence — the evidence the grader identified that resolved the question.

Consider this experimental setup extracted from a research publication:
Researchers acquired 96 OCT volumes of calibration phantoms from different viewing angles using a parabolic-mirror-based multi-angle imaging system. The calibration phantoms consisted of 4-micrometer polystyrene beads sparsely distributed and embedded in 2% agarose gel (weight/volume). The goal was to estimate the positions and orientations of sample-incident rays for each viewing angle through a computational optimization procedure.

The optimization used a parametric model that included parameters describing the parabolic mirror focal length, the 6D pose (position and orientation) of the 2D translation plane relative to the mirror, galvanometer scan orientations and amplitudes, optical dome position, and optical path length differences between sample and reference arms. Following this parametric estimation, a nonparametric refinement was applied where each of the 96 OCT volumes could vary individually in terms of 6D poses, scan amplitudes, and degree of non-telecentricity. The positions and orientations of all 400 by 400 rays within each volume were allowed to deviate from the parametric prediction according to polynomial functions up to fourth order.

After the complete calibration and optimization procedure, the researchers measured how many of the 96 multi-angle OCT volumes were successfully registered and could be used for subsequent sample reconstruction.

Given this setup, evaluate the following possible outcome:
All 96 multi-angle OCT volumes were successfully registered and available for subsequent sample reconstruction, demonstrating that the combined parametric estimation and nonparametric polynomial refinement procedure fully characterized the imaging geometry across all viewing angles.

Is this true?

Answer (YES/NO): NO